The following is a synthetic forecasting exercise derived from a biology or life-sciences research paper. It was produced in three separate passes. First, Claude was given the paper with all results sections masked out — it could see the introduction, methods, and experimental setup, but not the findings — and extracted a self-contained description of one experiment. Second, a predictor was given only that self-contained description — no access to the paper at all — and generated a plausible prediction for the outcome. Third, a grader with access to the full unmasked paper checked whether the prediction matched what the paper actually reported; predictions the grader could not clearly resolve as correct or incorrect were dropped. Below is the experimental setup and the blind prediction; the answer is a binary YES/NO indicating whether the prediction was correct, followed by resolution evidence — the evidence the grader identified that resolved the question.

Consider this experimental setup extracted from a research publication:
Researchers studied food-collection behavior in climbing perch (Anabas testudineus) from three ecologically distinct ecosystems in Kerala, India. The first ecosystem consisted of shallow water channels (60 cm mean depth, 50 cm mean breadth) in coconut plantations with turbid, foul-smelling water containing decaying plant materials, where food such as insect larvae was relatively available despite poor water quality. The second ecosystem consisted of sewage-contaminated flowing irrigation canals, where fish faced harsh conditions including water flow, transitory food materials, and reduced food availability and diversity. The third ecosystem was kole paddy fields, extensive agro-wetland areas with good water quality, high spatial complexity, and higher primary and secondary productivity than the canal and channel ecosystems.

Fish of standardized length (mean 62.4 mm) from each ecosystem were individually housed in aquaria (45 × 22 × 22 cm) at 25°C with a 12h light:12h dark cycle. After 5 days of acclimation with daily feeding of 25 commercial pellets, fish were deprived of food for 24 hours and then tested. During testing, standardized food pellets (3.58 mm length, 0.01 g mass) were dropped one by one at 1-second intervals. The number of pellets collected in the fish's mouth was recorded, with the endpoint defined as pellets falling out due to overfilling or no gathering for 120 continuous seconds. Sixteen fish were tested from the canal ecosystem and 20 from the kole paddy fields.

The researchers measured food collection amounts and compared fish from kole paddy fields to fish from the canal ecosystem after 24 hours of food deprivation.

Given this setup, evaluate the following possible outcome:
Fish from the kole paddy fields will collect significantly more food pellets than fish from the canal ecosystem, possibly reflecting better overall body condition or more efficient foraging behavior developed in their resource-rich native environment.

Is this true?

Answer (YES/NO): NO